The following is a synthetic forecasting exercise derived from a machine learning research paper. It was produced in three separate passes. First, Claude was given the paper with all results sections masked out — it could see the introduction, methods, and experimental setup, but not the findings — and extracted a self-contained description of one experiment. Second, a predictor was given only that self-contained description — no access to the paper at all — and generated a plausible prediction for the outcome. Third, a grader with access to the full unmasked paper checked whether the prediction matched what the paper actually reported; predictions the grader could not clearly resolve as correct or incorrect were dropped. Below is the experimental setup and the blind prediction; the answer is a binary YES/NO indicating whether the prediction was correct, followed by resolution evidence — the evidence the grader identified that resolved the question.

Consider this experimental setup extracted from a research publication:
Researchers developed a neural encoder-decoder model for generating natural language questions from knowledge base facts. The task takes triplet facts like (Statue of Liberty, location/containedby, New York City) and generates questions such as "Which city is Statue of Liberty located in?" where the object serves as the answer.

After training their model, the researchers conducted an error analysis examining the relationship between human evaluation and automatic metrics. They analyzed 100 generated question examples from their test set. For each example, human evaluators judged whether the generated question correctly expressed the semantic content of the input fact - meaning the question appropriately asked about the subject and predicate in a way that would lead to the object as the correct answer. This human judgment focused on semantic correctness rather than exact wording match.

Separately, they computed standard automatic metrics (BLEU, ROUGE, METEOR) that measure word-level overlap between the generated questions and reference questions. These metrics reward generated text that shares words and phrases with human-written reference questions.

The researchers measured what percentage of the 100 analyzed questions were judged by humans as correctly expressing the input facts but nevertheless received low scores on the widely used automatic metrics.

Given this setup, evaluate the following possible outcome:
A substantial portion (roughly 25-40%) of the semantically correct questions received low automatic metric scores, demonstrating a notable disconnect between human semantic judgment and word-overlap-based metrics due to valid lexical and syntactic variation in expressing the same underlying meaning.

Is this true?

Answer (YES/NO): NO